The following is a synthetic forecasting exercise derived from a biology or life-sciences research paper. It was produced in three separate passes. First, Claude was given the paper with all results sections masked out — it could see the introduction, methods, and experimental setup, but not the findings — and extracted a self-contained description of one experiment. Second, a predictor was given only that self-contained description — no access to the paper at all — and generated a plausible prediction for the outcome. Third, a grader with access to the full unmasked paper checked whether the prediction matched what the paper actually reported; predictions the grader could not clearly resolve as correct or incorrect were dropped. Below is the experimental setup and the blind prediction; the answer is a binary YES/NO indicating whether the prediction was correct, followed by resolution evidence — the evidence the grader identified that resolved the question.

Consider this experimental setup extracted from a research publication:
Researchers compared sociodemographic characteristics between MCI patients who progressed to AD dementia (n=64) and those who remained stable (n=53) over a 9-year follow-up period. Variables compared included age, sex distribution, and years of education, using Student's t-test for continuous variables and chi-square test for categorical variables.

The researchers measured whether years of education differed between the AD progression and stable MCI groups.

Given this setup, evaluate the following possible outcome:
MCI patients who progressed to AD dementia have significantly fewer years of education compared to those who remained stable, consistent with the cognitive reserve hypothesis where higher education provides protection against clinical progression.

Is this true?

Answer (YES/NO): NO